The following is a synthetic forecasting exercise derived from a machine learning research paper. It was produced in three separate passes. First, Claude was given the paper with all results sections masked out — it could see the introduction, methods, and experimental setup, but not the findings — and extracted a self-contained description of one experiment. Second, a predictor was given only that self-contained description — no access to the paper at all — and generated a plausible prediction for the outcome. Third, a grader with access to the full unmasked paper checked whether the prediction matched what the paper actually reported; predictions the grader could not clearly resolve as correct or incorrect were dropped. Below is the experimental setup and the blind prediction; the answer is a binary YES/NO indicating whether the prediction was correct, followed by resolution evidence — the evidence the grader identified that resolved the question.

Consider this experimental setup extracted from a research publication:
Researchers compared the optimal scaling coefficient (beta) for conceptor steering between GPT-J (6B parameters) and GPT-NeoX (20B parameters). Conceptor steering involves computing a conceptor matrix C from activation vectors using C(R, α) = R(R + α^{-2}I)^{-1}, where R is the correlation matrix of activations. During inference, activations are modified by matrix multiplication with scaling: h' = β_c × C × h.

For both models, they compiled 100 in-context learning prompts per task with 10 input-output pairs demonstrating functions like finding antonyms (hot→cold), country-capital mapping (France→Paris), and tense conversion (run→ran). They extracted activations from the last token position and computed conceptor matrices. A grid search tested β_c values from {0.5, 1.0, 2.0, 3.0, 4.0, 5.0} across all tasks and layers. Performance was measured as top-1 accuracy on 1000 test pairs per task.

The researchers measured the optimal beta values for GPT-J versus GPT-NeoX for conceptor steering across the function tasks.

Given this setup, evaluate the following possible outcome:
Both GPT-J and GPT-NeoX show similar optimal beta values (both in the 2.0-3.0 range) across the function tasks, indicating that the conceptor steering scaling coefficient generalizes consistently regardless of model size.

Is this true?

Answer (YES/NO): NO